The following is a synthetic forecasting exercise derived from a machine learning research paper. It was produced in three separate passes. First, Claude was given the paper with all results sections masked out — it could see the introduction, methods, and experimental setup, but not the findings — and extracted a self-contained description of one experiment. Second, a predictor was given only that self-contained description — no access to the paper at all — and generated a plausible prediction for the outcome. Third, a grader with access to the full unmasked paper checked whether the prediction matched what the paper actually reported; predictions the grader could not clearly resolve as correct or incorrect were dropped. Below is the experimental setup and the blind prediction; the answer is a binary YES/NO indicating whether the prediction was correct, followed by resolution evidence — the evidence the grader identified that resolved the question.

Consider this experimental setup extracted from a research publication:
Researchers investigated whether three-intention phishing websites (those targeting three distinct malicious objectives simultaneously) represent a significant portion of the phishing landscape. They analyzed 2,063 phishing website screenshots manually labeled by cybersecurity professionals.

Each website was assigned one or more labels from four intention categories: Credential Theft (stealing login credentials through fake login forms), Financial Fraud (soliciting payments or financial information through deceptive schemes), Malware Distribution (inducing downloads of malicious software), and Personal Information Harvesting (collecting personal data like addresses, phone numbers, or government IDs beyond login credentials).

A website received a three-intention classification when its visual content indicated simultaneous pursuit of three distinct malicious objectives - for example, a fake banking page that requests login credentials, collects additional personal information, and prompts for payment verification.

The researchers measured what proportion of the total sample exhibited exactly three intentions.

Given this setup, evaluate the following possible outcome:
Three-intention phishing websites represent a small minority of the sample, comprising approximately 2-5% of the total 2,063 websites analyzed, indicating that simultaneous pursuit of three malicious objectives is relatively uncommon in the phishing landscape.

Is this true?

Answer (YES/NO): NO